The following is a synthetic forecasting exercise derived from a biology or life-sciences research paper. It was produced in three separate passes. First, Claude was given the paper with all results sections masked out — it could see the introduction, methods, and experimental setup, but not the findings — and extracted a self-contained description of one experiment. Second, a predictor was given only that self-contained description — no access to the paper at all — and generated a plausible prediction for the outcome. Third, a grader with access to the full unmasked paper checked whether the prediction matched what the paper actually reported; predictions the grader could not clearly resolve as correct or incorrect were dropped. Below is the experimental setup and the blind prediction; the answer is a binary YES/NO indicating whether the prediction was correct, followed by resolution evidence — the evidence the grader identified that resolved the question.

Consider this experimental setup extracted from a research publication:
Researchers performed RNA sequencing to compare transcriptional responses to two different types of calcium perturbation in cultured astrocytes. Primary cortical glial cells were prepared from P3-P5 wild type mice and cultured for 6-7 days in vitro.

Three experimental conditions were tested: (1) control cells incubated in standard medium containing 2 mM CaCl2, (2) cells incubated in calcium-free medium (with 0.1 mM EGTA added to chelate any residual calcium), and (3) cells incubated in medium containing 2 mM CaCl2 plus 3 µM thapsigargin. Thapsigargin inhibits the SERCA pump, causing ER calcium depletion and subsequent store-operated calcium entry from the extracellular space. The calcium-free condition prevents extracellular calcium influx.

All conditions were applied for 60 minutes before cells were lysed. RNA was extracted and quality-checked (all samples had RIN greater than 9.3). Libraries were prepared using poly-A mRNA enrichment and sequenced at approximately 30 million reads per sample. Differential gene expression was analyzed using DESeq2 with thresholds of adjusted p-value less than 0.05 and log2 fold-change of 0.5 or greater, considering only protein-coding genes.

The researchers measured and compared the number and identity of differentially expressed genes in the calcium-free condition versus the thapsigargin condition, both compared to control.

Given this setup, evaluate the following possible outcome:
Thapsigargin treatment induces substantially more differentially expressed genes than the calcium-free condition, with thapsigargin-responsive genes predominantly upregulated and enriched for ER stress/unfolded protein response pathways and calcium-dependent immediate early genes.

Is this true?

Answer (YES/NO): NO